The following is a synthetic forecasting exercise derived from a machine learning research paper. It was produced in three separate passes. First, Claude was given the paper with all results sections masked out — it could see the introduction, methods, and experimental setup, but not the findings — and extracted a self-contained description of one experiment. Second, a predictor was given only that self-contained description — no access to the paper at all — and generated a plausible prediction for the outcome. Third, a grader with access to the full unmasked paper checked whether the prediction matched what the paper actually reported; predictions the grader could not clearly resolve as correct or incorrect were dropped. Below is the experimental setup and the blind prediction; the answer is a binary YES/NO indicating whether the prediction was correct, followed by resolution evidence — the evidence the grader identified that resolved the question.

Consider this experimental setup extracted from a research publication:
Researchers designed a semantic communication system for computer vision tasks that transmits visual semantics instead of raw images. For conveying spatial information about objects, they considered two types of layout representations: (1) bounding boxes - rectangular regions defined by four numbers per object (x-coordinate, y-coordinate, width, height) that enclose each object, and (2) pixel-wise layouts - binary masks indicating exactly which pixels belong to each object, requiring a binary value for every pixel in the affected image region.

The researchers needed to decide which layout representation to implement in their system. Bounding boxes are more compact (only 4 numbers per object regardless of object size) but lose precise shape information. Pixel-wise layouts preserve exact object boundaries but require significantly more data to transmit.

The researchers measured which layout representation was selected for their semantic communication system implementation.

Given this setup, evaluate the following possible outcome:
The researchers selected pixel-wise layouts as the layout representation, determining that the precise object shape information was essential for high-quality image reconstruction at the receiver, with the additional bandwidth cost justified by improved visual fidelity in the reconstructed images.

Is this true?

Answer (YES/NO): NO